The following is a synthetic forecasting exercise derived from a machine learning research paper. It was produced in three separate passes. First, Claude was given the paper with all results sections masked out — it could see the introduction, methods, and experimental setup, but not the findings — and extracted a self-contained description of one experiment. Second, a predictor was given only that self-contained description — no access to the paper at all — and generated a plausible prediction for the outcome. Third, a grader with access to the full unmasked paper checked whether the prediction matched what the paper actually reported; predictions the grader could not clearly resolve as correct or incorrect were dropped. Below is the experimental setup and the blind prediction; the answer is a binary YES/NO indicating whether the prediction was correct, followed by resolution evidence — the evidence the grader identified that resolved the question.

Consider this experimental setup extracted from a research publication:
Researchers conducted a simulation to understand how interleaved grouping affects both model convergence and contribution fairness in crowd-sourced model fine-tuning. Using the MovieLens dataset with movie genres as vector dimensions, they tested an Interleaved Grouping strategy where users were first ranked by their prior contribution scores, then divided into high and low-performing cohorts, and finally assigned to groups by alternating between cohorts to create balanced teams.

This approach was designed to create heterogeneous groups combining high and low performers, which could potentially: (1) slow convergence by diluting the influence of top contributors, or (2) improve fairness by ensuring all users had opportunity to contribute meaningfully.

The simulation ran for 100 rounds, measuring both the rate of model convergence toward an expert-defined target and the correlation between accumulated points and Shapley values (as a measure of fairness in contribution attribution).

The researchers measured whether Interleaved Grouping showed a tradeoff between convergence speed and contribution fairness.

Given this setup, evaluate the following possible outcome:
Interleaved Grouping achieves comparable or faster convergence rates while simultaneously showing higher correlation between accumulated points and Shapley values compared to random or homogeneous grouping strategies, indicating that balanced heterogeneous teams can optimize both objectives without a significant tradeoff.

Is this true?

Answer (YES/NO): NO